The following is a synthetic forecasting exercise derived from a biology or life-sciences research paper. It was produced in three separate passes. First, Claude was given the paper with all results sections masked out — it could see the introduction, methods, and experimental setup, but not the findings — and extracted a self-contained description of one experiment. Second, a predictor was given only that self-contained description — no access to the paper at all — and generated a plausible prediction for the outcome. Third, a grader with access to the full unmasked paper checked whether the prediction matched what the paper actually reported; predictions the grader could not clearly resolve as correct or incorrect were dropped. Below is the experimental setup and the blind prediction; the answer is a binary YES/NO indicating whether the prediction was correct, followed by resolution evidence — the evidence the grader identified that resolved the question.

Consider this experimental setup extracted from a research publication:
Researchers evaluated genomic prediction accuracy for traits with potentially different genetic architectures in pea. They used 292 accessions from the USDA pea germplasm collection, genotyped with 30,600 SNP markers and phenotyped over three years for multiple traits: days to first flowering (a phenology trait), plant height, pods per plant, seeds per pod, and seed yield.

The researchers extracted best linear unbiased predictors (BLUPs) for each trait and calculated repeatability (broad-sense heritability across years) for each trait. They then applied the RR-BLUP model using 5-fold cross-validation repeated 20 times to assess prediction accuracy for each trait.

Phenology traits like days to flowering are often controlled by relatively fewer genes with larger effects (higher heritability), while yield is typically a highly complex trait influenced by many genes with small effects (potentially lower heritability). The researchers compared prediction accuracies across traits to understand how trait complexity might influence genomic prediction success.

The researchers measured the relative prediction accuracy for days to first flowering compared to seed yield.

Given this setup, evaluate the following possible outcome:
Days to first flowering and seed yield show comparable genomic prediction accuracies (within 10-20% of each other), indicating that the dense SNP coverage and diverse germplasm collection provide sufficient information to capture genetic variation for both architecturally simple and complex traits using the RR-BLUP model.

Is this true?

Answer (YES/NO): NO